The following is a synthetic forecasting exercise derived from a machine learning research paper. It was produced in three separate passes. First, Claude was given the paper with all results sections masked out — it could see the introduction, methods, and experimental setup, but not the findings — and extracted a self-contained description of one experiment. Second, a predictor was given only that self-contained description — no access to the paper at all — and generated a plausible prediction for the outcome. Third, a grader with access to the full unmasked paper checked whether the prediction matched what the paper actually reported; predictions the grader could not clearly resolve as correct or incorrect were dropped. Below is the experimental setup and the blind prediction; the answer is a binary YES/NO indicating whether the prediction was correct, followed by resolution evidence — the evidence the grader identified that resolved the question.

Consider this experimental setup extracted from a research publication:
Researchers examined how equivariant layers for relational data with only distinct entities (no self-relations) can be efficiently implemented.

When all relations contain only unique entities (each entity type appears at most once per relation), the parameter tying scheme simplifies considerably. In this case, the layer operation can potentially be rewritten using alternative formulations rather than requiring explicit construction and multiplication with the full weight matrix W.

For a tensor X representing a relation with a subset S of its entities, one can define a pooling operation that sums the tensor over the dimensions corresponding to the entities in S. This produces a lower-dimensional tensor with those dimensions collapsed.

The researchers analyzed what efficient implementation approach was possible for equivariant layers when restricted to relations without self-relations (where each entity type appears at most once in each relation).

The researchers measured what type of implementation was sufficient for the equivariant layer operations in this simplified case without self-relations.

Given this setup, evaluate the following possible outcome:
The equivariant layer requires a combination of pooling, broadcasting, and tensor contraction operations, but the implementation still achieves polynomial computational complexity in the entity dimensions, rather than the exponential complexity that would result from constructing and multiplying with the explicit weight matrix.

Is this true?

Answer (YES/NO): NO